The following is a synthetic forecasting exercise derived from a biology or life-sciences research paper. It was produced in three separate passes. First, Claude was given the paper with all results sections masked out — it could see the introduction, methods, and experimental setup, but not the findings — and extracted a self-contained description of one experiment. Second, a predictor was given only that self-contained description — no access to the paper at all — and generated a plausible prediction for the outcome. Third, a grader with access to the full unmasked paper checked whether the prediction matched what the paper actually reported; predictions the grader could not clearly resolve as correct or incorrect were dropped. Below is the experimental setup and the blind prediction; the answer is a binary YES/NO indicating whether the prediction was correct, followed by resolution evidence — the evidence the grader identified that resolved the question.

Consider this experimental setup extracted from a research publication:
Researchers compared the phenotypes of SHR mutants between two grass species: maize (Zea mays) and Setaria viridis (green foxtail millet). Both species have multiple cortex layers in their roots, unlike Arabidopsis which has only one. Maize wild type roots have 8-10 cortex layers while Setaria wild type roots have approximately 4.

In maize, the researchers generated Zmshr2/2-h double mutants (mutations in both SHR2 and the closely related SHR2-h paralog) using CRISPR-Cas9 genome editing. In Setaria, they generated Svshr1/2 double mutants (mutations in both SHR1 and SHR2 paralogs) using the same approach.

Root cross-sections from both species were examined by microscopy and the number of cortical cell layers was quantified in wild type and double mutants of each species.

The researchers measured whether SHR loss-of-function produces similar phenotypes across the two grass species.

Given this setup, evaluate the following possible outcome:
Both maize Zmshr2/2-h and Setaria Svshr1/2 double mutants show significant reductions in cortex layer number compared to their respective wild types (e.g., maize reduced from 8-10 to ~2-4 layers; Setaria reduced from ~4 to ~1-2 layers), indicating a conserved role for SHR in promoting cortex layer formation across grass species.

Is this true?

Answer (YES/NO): NO